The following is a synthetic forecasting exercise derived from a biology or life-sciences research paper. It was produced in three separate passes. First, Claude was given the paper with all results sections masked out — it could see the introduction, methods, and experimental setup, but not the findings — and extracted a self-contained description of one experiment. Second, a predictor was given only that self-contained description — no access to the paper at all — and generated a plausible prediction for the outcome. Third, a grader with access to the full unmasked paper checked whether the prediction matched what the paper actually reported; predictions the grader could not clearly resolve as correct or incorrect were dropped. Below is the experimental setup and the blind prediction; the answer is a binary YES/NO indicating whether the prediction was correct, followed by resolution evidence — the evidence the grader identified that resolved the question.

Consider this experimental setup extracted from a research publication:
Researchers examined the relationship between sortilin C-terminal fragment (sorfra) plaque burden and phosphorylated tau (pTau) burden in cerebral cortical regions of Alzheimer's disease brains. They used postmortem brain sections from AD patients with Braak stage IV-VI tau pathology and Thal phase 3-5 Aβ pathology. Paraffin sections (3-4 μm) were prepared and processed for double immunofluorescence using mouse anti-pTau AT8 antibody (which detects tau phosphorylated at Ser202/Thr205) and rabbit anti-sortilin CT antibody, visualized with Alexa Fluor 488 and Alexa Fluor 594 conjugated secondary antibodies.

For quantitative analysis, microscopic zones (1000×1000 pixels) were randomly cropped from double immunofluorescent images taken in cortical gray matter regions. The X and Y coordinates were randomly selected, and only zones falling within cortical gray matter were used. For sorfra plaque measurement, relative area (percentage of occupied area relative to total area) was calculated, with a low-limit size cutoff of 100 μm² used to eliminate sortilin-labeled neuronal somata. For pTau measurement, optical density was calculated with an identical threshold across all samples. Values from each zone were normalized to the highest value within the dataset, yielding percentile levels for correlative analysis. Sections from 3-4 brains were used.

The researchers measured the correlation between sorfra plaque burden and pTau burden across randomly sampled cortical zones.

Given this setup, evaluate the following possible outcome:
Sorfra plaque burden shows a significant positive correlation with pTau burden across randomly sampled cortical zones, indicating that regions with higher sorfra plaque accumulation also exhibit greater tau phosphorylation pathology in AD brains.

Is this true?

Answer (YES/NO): YES